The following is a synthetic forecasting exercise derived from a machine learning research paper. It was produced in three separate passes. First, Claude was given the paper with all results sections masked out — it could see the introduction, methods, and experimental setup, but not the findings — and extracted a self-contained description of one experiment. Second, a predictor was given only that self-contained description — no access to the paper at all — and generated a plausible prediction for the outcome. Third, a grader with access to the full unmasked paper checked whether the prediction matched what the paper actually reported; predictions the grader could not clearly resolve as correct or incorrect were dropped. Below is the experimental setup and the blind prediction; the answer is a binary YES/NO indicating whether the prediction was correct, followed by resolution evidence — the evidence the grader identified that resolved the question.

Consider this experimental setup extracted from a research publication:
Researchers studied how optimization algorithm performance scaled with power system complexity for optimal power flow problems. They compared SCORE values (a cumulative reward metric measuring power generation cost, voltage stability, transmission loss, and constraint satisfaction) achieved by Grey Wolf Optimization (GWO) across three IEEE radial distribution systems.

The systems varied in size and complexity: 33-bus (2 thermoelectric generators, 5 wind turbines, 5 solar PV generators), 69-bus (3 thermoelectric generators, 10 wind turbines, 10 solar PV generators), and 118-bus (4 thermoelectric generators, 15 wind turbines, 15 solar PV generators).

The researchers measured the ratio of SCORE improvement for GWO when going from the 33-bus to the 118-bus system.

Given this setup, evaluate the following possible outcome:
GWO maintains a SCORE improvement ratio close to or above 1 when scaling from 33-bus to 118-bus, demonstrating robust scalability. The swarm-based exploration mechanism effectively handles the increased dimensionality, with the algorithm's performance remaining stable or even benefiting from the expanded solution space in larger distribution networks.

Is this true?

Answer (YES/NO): YES